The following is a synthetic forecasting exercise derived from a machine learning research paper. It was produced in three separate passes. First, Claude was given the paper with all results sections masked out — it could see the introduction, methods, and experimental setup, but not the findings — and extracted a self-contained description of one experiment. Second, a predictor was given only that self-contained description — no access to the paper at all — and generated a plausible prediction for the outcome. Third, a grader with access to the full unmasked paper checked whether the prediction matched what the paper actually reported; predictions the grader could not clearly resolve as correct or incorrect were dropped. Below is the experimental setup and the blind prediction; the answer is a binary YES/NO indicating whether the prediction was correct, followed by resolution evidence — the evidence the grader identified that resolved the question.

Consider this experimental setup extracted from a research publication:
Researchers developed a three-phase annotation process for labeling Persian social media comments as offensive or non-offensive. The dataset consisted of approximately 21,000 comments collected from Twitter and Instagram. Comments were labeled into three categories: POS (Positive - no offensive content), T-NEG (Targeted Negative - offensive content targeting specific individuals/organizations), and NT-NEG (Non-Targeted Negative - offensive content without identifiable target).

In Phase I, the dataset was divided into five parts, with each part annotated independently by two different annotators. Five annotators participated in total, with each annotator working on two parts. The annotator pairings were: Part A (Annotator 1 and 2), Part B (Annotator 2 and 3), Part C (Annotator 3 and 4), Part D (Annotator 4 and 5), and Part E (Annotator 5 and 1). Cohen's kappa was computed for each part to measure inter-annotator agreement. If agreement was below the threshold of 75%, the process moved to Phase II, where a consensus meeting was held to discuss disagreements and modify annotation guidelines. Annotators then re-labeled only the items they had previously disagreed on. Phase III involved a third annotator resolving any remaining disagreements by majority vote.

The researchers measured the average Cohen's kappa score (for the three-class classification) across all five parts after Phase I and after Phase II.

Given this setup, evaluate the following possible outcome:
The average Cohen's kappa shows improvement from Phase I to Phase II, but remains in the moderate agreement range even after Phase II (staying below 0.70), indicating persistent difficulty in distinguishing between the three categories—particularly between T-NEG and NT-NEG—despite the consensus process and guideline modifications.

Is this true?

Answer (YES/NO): NO